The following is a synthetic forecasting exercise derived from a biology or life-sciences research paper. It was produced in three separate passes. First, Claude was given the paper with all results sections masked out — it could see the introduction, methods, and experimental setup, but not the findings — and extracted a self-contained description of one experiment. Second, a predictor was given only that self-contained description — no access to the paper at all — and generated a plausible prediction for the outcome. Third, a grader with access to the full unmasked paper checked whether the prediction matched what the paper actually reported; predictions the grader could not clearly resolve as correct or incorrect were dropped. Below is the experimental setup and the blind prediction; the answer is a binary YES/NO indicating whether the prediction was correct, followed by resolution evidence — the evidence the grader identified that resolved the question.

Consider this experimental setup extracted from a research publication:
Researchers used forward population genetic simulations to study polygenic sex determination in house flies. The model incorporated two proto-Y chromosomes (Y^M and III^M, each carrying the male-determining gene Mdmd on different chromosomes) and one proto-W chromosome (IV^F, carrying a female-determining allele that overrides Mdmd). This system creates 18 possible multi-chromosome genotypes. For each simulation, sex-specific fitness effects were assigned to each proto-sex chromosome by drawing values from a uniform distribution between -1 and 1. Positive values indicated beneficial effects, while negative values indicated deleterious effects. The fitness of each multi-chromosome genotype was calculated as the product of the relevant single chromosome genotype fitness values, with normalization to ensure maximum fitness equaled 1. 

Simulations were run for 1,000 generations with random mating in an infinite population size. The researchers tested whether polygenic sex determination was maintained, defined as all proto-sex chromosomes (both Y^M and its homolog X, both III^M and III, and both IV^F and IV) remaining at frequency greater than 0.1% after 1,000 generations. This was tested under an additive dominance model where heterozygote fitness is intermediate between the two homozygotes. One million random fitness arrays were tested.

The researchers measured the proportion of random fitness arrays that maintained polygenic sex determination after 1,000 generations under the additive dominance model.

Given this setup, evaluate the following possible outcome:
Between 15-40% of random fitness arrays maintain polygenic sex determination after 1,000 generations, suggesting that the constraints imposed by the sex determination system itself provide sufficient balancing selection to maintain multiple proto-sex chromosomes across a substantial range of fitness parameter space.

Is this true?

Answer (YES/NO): NO